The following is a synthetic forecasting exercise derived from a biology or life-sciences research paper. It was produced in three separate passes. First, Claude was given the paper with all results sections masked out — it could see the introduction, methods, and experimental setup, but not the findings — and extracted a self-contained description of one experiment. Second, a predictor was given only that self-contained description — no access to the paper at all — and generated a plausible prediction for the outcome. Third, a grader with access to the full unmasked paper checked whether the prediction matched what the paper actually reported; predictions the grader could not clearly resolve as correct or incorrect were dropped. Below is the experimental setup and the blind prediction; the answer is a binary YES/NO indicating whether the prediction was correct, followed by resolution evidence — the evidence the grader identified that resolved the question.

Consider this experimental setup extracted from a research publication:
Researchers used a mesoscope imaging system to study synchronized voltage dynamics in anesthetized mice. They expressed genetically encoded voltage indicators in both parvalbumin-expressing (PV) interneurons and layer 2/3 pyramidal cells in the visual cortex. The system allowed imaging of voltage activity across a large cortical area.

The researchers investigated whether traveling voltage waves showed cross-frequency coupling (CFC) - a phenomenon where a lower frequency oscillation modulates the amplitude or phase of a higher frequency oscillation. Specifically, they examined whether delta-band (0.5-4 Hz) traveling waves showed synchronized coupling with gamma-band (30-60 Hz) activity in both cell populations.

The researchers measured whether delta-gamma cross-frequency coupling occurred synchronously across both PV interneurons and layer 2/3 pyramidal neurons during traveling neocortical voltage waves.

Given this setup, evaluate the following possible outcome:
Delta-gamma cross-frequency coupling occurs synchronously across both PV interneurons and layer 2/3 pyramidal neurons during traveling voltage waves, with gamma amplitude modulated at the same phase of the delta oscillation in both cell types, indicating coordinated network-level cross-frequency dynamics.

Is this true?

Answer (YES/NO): YES